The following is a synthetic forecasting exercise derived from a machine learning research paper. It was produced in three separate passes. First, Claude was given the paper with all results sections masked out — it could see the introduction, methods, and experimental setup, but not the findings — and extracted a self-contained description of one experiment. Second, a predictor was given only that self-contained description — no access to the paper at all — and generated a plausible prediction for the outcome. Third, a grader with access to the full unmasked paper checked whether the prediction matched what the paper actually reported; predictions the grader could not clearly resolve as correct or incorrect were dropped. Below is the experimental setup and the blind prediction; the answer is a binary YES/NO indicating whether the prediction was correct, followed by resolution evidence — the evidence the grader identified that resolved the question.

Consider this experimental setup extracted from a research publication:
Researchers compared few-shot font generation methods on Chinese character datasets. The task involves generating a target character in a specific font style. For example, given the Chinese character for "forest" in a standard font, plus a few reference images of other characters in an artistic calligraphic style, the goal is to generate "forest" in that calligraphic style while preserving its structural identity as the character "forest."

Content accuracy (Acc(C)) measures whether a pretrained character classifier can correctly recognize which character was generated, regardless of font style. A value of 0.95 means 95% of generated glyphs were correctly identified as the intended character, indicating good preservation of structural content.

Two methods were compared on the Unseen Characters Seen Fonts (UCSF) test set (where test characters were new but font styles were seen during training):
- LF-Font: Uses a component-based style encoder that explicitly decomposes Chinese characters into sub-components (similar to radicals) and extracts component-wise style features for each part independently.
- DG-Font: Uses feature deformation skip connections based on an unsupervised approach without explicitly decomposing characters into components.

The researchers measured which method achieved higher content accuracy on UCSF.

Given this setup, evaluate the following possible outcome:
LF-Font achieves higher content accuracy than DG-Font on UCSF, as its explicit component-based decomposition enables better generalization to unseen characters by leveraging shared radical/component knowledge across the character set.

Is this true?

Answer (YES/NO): NO